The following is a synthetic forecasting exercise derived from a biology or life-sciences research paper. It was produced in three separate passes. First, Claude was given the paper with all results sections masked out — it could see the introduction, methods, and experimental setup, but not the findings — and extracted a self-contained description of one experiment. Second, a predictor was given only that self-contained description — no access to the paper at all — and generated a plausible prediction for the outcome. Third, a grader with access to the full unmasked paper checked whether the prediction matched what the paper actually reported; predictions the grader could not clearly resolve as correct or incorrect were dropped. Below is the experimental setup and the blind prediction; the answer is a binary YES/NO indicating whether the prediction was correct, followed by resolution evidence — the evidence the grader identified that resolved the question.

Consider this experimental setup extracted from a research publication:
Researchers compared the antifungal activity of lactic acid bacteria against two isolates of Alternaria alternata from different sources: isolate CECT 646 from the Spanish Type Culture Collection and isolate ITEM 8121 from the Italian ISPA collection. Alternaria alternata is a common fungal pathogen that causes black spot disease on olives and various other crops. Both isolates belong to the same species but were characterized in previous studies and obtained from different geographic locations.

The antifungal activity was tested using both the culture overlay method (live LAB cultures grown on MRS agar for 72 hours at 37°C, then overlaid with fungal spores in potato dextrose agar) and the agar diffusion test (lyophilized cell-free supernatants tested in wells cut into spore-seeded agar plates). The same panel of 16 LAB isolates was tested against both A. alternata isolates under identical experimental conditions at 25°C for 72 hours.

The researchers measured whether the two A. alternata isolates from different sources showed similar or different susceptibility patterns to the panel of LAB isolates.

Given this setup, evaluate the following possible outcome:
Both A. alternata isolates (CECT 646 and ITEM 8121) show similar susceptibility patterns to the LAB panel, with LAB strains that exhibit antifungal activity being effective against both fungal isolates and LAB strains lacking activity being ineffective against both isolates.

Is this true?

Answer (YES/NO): NO